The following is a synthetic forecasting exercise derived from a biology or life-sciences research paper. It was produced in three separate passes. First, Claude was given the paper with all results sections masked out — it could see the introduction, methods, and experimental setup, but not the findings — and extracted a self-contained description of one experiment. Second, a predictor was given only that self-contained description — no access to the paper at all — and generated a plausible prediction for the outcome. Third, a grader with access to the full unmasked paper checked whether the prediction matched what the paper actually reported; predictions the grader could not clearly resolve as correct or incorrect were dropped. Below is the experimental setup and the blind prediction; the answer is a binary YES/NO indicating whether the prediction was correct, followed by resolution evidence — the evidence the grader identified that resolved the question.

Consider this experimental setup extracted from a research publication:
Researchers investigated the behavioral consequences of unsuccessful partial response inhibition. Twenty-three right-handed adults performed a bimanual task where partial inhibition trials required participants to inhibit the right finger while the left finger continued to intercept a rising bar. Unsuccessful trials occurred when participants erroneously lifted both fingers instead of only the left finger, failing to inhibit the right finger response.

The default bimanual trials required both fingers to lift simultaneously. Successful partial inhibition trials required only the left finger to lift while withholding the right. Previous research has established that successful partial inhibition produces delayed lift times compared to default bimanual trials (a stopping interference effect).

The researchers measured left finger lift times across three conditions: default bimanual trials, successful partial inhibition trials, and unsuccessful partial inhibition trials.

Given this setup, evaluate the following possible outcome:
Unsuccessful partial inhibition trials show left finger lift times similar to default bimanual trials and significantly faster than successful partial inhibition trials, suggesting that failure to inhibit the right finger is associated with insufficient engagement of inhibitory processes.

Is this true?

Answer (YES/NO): NO